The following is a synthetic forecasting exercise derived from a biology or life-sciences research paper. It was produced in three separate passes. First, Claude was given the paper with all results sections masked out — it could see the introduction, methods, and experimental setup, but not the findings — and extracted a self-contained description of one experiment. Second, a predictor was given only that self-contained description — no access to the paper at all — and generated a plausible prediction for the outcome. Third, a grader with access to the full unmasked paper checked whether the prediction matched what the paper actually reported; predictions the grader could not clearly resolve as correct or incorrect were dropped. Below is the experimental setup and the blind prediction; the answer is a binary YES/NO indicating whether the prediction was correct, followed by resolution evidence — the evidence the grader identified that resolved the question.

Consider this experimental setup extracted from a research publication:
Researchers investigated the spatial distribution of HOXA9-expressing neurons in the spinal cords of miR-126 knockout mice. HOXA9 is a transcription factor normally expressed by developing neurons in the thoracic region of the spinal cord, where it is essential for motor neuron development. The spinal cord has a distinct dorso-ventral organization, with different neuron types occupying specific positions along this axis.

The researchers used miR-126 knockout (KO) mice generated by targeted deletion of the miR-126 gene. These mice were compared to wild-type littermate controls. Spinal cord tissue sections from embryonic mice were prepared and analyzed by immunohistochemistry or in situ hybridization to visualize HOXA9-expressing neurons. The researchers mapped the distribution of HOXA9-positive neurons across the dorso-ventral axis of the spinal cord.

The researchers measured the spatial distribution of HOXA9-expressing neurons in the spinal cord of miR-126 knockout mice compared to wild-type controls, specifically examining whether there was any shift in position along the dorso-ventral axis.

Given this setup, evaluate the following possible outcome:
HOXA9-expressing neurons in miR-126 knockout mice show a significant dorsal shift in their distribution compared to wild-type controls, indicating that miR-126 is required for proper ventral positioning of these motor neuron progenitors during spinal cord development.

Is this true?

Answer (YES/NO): YES